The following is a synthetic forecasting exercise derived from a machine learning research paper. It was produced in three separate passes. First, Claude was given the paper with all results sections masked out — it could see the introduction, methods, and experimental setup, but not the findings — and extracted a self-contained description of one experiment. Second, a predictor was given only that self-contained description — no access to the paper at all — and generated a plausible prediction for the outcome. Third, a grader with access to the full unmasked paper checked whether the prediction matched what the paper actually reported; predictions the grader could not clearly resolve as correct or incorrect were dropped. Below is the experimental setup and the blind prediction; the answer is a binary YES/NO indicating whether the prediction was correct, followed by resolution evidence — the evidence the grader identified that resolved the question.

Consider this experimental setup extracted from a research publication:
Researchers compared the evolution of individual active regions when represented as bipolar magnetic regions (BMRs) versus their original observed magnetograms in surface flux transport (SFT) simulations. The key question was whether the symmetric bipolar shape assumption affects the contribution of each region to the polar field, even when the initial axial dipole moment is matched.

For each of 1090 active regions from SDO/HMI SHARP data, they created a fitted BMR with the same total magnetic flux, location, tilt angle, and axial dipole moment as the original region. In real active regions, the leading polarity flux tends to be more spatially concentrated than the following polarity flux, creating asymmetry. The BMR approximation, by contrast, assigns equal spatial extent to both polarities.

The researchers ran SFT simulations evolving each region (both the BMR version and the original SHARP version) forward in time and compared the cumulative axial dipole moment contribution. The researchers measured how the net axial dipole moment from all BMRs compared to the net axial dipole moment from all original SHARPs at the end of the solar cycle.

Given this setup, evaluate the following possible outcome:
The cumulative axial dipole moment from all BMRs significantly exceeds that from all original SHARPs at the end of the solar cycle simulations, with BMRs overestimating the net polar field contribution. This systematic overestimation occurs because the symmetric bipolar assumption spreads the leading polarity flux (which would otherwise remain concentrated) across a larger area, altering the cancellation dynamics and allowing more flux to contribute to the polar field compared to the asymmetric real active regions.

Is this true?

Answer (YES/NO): YES